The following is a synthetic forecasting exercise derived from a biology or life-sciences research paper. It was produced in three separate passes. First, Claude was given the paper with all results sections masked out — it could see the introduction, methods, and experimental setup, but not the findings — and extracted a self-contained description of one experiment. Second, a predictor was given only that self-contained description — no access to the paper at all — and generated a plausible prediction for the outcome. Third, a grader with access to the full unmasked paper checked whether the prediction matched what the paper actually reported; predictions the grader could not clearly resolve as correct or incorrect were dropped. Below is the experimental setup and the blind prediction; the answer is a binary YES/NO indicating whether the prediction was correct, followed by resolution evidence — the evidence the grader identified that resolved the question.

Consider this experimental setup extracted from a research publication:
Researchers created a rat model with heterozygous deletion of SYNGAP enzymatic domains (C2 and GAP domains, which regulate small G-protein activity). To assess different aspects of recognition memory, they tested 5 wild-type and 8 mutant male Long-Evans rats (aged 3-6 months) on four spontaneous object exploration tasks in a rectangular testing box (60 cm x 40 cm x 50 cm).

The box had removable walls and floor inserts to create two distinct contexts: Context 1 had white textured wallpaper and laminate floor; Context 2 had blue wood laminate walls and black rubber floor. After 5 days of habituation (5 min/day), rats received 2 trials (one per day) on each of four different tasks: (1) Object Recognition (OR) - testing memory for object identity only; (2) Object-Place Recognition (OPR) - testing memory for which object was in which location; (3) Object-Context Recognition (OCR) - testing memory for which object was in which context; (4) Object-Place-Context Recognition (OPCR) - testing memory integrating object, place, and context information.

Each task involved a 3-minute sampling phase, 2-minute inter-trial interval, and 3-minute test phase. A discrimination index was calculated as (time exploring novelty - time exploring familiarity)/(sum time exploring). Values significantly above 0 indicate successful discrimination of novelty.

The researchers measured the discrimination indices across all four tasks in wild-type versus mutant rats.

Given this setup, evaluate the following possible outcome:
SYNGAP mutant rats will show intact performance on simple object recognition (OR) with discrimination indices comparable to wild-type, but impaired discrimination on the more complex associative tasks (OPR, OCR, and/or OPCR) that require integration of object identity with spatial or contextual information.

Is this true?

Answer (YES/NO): NO